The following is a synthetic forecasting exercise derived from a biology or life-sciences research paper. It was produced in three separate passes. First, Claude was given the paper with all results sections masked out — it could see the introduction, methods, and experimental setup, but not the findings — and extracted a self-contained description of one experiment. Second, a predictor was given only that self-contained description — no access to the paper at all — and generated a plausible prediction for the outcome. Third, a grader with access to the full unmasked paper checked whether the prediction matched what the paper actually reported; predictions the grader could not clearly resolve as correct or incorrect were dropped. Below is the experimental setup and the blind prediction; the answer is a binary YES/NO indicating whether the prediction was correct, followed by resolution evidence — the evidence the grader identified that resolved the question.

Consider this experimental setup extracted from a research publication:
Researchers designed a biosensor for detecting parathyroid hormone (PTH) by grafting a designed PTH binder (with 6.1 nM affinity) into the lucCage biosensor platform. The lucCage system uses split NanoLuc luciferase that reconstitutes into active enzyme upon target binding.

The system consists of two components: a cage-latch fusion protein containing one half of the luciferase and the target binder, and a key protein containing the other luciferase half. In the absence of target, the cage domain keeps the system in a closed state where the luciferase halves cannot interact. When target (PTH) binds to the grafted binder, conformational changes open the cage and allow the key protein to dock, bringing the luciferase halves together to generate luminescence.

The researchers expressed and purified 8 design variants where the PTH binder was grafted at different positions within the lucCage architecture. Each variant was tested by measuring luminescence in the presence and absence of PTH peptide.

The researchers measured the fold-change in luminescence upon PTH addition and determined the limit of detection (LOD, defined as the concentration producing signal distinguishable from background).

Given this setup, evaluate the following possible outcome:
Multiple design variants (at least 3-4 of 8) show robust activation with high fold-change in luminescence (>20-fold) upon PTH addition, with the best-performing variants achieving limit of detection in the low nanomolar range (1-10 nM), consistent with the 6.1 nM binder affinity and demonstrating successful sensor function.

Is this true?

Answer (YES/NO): NO